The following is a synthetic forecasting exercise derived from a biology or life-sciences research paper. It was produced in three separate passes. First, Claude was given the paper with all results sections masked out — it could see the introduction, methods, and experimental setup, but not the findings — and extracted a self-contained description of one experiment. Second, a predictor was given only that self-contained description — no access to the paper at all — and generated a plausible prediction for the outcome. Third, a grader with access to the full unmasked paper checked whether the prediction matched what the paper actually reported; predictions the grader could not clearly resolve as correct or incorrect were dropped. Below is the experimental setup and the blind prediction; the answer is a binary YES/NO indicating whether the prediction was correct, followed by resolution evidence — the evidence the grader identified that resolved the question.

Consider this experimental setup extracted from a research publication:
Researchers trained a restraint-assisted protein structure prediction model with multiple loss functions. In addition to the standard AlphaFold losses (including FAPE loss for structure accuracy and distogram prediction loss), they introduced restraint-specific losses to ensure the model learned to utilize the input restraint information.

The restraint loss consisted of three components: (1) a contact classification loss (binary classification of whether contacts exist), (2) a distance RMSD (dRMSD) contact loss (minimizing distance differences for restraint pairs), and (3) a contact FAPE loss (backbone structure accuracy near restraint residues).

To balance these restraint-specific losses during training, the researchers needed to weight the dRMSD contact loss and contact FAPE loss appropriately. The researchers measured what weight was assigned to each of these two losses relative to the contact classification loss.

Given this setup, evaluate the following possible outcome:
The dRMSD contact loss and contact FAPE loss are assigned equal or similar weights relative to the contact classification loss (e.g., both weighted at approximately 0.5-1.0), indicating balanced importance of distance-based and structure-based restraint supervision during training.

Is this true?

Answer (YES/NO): YES